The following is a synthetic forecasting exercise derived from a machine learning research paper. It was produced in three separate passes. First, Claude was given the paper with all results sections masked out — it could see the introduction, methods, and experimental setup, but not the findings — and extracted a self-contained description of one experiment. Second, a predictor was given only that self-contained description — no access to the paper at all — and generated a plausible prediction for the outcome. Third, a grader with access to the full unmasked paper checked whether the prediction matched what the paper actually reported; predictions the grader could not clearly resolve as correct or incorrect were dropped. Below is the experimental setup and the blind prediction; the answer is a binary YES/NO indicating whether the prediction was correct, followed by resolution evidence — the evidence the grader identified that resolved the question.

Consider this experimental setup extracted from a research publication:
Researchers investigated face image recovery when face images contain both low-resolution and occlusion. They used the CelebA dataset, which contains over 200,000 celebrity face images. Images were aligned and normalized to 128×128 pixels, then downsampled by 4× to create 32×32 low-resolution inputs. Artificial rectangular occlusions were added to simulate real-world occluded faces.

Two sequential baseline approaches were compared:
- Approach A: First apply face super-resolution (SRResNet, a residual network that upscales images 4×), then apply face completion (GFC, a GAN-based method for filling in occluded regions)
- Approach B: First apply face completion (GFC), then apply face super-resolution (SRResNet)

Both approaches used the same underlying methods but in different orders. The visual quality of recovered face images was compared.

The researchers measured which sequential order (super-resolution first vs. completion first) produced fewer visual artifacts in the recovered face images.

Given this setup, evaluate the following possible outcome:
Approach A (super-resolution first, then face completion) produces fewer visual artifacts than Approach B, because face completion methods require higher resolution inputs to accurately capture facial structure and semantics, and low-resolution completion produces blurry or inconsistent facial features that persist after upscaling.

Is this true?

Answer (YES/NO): NO